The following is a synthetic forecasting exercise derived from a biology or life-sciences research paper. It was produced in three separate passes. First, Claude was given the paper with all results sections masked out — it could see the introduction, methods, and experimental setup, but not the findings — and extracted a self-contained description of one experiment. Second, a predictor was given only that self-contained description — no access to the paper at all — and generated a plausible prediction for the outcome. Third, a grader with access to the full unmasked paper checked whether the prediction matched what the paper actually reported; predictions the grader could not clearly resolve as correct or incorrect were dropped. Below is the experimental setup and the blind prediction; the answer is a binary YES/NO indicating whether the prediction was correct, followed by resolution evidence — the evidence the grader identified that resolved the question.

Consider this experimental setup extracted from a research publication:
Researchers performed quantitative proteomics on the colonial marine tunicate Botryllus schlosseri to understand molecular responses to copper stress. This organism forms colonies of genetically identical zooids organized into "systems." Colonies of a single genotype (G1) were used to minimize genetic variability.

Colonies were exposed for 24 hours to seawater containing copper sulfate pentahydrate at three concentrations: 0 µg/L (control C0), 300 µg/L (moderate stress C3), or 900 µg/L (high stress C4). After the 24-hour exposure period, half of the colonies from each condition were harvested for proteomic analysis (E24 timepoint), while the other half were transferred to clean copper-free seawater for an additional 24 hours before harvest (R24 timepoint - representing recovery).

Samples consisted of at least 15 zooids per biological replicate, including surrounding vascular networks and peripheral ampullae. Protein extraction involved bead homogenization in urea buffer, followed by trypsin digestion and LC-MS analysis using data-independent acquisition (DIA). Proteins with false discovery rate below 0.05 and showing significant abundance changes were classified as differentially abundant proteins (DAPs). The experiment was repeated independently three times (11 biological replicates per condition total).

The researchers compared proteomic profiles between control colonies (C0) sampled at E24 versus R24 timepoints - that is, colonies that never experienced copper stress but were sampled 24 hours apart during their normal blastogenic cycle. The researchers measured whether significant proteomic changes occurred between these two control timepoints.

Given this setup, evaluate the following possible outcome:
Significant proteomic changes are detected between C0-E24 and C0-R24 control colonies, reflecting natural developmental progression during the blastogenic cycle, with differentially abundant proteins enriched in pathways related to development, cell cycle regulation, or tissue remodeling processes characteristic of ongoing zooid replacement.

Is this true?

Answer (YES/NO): YES